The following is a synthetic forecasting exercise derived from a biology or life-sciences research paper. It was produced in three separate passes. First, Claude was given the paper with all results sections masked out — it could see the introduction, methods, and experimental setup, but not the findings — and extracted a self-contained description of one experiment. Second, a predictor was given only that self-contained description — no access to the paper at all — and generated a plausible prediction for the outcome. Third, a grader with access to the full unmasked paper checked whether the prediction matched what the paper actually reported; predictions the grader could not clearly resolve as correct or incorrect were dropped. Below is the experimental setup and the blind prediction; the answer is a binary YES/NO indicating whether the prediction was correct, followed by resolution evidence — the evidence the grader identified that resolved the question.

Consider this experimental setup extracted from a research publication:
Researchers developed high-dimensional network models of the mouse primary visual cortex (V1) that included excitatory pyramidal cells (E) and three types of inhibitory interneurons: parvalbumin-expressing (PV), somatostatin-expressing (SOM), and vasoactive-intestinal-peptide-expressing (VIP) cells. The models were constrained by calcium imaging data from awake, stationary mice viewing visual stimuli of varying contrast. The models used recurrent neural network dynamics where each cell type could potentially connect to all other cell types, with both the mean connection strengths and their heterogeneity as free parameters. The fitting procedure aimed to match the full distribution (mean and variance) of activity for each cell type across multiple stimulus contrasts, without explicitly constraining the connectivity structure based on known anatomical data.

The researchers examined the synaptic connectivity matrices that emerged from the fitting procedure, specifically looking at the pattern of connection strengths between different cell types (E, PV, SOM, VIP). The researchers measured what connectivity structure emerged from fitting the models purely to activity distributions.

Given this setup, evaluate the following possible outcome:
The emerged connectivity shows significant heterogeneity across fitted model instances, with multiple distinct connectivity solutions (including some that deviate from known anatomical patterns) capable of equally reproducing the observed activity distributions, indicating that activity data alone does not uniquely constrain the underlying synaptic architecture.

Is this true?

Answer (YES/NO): NO